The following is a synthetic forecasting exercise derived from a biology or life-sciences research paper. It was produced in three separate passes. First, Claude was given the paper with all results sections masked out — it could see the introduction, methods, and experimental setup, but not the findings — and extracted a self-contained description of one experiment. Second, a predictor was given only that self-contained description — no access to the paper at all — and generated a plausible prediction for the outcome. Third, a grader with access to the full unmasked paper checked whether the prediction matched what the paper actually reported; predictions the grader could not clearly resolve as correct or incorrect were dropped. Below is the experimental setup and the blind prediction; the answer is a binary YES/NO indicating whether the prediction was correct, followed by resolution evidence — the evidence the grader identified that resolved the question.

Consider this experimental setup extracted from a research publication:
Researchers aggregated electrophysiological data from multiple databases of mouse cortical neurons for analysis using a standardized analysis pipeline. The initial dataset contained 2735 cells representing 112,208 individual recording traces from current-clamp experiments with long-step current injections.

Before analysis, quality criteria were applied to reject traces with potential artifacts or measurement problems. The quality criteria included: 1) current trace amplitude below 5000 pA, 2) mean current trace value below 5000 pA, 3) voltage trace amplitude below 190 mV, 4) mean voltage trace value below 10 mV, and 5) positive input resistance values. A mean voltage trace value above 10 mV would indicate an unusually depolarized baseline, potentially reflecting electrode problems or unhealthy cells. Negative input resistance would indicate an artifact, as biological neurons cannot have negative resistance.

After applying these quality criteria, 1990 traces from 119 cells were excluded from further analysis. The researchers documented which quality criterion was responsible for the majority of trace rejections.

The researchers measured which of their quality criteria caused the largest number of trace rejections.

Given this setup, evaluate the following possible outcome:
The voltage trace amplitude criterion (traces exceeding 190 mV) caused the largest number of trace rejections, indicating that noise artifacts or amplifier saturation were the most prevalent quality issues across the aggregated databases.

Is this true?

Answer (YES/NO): NO